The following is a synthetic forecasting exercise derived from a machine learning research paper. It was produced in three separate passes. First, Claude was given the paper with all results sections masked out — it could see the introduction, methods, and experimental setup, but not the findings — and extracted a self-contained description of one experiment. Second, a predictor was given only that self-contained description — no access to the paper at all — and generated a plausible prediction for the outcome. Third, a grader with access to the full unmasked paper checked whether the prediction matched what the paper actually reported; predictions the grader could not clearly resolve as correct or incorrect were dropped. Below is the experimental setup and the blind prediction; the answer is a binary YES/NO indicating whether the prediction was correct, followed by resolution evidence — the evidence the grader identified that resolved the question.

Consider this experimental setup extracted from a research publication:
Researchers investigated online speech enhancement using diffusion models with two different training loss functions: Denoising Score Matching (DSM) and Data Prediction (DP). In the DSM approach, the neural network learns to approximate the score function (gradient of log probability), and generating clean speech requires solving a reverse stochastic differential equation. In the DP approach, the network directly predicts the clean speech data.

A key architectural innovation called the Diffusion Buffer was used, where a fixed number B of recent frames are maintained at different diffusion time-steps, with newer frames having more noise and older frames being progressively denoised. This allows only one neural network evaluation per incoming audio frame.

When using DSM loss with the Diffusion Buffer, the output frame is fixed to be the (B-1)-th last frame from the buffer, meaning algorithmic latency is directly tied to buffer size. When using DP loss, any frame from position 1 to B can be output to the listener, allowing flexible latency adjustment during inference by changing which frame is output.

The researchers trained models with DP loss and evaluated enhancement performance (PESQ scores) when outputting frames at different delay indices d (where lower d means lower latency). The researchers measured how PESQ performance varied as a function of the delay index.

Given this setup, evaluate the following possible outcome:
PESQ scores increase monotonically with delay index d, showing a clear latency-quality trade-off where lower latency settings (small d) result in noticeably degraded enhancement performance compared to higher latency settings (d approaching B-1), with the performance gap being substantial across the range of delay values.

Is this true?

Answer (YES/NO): NO